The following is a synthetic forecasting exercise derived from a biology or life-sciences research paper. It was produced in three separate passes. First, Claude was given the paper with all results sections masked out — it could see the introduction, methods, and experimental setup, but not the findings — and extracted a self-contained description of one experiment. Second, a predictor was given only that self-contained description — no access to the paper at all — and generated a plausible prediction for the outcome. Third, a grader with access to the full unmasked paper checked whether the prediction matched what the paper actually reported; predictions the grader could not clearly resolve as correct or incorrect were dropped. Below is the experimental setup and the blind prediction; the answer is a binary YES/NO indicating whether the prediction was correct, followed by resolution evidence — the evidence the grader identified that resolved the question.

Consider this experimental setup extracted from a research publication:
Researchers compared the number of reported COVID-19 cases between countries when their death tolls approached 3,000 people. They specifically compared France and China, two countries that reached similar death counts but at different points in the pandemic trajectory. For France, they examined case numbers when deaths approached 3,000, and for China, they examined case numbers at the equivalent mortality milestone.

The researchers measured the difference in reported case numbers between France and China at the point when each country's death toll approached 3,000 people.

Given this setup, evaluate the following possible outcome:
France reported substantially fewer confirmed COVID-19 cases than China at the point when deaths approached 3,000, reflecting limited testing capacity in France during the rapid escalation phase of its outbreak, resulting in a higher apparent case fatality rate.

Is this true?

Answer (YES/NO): YES